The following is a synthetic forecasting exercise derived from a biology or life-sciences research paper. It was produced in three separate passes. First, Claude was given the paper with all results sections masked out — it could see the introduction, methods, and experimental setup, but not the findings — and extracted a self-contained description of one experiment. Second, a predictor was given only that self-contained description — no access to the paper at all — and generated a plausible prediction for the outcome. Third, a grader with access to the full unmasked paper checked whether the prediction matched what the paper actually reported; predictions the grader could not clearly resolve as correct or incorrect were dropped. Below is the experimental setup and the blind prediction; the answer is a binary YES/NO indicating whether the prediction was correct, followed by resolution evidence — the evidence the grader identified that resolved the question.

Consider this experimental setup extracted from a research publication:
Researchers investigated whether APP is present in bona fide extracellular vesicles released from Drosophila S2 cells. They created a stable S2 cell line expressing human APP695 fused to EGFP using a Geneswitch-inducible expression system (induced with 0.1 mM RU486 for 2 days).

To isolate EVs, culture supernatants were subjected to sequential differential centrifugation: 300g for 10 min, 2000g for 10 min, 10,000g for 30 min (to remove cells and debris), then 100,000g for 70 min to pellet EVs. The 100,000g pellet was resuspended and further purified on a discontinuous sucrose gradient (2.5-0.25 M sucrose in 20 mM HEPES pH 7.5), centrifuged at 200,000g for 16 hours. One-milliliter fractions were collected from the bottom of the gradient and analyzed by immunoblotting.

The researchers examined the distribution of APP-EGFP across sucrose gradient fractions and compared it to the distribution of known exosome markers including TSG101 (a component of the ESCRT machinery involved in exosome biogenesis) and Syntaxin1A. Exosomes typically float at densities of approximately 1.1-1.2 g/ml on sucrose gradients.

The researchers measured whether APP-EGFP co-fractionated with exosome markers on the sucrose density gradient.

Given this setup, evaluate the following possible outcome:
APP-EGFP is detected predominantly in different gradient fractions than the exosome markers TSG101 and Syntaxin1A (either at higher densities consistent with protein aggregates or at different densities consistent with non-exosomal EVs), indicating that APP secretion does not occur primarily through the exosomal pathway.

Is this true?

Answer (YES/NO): NO